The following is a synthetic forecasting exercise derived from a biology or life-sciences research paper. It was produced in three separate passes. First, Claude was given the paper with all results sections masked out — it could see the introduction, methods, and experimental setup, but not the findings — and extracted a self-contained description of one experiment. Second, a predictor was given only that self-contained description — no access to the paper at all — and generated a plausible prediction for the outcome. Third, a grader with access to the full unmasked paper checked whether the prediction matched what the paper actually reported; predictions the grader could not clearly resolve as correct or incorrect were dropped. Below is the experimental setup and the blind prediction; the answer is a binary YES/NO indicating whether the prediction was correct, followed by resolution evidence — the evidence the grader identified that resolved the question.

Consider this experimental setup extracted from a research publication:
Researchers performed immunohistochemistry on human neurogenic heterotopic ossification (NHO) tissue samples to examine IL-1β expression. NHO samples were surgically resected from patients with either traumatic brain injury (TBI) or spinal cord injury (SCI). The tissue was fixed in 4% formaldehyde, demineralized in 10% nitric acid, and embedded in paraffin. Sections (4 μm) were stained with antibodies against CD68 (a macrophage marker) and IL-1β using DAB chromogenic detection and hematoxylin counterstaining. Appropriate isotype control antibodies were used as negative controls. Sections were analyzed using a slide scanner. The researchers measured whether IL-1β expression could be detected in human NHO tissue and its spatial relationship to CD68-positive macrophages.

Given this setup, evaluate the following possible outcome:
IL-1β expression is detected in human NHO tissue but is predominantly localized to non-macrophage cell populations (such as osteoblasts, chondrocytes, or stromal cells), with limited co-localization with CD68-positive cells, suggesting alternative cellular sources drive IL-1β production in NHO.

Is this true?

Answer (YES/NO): NO